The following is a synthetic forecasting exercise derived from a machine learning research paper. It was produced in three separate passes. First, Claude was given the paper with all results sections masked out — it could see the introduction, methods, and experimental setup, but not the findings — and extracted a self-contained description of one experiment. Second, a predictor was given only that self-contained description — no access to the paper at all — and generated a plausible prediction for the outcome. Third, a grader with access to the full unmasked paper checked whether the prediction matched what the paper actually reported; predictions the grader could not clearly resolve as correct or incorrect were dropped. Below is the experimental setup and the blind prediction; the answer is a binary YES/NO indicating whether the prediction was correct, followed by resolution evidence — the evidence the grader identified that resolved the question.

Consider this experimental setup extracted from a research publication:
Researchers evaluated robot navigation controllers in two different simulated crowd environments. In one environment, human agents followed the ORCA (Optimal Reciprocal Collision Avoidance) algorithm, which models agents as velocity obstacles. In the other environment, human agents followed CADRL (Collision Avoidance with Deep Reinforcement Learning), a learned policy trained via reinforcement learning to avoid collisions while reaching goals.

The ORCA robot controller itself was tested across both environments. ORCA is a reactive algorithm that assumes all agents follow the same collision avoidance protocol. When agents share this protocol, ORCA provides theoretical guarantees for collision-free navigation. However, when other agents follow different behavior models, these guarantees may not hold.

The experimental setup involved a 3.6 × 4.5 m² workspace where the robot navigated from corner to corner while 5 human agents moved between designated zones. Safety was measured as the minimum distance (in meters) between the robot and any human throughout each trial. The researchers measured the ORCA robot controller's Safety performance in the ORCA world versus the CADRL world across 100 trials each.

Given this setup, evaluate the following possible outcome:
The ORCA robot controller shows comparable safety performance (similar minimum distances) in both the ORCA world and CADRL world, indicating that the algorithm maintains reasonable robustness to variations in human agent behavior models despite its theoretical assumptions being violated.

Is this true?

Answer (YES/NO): NO